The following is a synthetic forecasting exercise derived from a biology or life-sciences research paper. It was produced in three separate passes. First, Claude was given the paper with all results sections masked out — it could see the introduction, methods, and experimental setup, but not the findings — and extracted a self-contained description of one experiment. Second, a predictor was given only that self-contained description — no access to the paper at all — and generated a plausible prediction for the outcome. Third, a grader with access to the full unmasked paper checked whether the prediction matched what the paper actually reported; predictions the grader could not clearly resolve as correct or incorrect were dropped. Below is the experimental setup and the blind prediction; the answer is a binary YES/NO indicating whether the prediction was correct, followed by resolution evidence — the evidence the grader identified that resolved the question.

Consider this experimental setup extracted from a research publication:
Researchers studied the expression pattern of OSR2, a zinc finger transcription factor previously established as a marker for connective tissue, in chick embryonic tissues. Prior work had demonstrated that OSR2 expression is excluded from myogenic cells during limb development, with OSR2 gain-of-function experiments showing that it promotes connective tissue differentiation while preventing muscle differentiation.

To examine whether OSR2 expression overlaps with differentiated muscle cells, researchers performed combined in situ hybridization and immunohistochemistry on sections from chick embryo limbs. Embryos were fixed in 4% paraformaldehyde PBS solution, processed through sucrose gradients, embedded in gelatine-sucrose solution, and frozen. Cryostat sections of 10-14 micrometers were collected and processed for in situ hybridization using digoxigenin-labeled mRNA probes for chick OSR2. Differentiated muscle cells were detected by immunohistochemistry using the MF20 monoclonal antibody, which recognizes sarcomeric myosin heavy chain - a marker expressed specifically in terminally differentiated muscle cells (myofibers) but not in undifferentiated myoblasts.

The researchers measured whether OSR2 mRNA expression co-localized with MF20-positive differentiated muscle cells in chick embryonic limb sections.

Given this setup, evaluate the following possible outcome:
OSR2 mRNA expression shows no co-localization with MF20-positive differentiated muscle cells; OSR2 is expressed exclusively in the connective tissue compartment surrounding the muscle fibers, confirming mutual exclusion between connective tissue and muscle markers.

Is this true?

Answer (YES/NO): NO